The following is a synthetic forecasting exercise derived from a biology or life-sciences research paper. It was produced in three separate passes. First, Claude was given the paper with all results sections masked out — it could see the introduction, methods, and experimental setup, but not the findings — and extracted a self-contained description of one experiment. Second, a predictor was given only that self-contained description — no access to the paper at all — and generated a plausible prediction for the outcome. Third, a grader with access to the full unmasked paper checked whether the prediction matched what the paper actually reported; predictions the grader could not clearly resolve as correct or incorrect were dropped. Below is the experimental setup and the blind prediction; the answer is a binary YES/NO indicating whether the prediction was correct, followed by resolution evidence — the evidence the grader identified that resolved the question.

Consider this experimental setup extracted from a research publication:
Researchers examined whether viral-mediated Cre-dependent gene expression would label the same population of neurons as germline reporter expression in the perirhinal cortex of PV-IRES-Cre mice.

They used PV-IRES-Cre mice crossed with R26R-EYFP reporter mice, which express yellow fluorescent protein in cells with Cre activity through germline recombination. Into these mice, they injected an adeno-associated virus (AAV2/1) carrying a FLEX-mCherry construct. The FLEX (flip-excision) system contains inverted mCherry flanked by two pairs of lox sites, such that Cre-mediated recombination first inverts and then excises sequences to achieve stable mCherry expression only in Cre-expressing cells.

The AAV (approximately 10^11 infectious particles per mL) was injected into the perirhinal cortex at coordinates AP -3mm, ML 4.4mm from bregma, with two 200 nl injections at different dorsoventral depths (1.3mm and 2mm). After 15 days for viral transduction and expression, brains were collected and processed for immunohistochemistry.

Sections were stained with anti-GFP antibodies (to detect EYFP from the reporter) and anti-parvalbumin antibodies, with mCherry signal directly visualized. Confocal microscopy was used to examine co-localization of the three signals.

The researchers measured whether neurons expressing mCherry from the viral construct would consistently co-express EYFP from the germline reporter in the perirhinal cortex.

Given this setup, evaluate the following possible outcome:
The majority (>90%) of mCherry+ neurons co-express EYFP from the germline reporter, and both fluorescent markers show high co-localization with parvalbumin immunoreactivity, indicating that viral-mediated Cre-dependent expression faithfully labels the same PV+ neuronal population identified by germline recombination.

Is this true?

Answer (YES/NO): YES